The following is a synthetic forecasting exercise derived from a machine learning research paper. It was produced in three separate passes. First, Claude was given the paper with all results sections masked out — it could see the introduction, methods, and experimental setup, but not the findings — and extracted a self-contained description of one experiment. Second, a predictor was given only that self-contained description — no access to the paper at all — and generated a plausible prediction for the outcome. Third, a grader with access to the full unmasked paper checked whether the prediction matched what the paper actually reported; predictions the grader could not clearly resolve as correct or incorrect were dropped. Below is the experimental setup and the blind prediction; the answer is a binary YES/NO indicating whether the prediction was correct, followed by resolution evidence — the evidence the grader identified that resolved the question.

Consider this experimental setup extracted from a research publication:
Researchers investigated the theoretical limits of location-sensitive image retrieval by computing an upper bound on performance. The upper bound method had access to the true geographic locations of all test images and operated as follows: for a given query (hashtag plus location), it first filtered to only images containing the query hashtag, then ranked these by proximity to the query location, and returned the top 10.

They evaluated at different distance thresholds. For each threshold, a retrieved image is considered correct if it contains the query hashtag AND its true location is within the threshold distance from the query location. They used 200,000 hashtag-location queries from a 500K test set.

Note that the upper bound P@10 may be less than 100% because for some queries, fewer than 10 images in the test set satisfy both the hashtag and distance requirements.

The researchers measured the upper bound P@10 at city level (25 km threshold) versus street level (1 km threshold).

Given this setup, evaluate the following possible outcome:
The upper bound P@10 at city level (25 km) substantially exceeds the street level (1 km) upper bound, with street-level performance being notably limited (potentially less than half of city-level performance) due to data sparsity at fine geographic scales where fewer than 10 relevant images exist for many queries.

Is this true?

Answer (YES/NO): NO